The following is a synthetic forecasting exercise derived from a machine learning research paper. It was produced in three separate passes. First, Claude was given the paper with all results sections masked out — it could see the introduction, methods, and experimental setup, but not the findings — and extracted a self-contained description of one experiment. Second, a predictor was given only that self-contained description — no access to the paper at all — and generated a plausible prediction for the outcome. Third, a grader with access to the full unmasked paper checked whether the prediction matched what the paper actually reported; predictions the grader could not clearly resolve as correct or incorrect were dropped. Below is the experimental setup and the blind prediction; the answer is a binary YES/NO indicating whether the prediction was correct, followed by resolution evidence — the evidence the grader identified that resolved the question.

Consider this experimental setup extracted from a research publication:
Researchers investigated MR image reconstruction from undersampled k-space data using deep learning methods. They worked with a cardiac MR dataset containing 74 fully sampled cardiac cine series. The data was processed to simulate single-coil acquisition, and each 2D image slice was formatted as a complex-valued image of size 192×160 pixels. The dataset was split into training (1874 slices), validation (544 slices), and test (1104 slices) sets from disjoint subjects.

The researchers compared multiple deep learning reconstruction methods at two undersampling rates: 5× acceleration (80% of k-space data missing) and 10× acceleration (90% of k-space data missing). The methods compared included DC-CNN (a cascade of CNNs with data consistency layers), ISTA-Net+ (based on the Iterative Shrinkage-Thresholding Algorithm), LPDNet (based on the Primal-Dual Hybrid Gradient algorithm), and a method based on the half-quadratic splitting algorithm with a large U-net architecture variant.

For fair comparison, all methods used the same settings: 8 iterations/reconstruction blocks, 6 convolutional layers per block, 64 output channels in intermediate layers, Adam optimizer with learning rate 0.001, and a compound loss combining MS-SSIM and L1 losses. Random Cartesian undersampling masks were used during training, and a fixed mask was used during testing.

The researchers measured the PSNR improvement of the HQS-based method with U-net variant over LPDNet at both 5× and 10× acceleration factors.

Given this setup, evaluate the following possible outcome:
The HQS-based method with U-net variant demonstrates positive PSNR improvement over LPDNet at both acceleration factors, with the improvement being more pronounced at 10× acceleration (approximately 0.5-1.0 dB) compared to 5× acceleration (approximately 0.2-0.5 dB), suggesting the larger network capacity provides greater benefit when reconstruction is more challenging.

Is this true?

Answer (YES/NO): NO